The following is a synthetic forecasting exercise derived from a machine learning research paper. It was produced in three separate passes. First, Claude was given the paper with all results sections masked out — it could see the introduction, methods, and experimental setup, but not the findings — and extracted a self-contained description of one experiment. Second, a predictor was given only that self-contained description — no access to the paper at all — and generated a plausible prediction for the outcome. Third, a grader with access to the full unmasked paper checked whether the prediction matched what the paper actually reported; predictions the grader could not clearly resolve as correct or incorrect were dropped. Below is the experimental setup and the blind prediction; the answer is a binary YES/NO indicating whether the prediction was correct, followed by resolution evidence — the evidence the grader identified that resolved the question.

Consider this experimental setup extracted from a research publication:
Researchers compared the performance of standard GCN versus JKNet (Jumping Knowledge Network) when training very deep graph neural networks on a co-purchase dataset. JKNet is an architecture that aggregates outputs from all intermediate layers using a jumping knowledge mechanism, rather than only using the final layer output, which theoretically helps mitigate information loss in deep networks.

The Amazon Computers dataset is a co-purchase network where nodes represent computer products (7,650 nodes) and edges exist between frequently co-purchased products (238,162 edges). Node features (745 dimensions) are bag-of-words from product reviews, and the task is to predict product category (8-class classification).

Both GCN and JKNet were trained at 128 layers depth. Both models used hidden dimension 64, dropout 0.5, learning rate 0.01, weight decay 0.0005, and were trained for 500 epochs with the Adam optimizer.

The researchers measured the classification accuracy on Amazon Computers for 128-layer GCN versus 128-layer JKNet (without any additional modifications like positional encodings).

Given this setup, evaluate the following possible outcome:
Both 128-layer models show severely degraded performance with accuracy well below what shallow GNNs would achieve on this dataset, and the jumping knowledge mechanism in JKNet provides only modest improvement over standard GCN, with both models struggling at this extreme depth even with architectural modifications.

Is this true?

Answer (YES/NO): NO